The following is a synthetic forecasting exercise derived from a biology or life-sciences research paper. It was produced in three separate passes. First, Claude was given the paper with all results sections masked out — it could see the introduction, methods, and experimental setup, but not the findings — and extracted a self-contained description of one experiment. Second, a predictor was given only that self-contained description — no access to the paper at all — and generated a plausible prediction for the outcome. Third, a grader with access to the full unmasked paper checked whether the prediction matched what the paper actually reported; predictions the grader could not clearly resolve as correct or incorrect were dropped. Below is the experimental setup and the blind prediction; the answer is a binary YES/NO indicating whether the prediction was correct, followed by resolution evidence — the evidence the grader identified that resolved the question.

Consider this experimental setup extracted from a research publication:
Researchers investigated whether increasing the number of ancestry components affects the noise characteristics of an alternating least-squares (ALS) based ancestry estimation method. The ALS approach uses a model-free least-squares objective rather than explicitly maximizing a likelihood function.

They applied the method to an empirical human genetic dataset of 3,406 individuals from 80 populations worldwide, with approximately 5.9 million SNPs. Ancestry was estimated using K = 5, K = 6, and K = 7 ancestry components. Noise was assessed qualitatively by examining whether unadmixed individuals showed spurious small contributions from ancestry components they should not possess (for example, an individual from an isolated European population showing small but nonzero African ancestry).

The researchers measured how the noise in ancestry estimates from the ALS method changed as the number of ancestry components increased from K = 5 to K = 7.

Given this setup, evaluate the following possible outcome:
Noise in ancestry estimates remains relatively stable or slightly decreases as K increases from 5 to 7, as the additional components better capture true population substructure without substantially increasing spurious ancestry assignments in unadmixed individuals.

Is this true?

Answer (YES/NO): NO